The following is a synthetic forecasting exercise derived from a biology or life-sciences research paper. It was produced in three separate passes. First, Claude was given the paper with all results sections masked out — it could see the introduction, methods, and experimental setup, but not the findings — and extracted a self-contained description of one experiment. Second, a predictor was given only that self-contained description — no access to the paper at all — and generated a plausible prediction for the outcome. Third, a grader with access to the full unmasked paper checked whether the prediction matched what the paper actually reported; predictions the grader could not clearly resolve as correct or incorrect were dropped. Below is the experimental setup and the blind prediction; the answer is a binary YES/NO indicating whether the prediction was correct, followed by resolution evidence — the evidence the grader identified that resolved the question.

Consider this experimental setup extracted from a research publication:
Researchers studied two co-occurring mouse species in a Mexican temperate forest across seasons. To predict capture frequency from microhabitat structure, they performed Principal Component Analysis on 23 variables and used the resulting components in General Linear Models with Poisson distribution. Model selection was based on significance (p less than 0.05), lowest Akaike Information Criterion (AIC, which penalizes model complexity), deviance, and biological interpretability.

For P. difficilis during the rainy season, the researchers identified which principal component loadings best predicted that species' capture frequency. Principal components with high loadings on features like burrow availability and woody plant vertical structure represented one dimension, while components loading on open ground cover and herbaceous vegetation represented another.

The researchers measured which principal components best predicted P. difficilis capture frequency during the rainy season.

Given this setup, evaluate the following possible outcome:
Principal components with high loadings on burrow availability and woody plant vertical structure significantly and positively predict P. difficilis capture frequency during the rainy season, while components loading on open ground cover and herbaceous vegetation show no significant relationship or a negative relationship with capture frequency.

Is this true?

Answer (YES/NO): NO